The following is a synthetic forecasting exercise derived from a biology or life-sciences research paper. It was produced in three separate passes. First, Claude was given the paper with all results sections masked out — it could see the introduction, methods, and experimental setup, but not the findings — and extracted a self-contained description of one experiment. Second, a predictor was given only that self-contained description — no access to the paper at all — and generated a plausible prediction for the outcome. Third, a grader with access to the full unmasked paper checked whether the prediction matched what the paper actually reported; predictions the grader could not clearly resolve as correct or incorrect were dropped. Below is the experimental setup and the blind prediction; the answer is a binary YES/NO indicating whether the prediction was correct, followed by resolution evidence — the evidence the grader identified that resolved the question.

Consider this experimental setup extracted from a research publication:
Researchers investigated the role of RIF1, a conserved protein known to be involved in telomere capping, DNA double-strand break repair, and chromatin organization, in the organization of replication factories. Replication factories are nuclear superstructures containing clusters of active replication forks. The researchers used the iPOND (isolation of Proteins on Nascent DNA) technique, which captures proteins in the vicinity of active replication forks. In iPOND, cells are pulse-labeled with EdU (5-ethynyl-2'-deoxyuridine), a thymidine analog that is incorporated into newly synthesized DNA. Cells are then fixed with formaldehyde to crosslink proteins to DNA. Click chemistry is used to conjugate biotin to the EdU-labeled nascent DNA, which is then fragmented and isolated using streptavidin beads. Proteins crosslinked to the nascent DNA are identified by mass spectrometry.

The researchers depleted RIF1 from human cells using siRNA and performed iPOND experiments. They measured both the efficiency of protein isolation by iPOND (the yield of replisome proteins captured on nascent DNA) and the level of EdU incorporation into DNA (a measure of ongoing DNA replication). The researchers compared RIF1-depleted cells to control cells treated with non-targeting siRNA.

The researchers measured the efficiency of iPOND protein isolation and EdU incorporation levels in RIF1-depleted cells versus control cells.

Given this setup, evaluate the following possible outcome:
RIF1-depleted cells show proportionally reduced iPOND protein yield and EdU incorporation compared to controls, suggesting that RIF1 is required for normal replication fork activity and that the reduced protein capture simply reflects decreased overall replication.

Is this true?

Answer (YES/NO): NO